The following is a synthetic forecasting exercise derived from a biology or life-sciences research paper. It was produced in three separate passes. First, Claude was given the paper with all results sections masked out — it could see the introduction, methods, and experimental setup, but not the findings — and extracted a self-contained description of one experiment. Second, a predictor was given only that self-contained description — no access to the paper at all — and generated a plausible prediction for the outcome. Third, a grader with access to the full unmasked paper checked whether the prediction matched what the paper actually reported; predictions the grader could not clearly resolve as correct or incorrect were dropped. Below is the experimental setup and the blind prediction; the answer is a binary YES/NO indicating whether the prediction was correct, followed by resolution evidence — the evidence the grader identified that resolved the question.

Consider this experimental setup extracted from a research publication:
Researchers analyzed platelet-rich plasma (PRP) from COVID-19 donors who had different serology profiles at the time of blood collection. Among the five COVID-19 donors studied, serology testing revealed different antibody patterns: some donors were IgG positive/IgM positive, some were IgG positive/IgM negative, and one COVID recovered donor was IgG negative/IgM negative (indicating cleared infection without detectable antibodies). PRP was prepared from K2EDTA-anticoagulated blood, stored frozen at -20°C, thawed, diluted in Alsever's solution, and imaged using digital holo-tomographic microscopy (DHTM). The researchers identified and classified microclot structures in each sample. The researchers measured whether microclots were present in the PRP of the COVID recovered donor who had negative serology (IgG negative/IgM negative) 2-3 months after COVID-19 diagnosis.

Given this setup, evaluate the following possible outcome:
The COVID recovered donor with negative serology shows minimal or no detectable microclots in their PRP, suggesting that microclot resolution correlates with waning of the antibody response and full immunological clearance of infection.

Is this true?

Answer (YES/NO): NO